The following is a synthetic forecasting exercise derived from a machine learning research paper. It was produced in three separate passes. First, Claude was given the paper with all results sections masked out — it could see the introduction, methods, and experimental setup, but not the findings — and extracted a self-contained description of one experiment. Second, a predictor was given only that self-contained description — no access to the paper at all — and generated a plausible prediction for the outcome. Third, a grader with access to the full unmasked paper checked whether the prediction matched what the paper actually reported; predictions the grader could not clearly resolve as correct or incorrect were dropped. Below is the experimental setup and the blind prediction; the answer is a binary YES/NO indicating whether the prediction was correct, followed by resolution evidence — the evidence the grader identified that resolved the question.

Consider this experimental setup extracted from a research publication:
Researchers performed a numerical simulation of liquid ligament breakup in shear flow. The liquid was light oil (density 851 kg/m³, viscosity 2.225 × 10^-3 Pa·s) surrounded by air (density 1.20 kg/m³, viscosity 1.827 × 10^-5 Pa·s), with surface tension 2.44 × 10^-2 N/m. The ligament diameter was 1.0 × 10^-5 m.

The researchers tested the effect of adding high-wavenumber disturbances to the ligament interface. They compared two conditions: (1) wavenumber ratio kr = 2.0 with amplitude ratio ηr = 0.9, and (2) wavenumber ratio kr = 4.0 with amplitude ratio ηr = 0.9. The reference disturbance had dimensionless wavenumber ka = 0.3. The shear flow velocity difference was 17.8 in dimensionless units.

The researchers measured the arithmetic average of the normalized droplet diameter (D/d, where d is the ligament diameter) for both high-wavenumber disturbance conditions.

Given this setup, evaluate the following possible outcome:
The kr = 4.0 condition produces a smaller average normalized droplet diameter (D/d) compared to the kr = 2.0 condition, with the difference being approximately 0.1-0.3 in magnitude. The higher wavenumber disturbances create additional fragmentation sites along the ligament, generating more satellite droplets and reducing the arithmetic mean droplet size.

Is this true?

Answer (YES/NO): NO